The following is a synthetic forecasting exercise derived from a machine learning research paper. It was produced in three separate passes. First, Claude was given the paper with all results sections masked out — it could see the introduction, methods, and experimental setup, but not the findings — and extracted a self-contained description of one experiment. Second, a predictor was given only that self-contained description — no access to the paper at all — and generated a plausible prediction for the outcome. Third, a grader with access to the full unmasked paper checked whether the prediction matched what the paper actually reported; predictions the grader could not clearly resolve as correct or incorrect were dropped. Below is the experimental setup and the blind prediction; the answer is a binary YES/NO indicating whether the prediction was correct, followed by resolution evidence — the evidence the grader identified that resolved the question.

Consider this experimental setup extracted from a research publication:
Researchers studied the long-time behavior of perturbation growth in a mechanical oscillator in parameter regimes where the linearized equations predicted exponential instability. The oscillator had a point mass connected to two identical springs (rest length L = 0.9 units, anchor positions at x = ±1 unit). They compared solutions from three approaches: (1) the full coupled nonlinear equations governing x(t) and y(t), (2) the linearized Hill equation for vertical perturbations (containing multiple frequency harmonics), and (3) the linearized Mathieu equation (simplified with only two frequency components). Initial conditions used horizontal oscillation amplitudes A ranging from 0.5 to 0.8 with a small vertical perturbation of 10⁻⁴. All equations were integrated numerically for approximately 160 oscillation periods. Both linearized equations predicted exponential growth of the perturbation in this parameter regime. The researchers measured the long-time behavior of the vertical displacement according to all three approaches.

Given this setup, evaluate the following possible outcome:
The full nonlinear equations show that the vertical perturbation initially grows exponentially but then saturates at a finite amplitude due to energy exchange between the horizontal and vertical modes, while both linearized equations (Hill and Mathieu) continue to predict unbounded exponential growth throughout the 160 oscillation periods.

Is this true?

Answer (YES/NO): YES